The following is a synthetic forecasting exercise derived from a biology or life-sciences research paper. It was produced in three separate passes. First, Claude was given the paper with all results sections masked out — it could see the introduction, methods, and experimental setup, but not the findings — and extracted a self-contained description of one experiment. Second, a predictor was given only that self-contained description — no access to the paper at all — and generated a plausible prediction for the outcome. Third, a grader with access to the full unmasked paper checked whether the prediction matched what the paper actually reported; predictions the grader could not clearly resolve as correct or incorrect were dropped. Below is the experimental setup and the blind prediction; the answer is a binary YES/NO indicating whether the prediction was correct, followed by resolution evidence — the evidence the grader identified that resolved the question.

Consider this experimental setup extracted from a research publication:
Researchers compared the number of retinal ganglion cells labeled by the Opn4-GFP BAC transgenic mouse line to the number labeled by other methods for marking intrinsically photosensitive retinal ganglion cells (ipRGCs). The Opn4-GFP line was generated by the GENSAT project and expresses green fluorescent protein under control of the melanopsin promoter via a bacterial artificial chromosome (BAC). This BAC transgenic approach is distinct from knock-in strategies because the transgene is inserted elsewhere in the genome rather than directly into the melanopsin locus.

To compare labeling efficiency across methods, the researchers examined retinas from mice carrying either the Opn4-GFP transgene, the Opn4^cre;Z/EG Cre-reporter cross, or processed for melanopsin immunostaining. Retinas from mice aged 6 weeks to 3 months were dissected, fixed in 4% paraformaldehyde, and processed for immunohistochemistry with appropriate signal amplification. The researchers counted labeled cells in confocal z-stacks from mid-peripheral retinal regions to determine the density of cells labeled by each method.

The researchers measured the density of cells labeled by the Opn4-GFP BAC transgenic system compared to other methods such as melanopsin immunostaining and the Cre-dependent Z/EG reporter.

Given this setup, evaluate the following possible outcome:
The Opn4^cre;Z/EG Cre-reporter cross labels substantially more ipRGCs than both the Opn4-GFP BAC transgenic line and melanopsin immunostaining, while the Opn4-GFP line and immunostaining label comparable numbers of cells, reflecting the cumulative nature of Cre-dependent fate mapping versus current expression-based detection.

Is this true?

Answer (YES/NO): NO